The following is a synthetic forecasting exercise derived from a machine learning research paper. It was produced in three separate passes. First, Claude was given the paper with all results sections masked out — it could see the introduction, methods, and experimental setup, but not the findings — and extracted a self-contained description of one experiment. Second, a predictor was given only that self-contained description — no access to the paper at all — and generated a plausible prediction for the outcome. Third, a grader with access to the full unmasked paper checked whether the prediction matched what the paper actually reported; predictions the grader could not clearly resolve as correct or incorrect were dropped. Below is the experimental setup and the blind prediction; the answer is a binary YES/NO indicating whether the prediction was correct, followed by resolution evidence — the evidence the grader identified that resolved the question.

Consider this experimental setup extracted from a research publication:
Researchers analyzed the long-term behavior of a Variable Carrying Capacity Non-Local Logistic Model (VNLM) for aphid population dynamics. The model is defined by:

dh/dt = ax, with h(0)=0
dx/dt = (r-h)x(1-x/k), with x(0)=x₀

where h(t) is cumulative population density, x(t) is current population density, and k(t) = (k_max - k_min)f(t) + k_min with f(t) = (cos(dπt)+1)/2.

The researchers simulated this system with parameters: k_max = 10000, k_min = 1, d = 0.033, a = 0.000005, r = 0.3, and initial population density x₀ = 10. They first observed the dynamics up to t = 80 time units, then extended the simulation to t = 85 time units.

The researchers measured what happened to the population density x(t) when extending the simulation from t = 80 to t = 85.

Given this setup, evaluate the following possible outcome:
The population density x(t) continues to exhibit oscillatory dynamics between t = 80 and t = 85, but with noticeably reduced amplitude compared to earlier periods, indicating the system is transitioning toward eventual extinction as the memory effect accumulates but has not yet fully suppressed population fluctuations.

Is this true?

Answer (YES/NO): NO